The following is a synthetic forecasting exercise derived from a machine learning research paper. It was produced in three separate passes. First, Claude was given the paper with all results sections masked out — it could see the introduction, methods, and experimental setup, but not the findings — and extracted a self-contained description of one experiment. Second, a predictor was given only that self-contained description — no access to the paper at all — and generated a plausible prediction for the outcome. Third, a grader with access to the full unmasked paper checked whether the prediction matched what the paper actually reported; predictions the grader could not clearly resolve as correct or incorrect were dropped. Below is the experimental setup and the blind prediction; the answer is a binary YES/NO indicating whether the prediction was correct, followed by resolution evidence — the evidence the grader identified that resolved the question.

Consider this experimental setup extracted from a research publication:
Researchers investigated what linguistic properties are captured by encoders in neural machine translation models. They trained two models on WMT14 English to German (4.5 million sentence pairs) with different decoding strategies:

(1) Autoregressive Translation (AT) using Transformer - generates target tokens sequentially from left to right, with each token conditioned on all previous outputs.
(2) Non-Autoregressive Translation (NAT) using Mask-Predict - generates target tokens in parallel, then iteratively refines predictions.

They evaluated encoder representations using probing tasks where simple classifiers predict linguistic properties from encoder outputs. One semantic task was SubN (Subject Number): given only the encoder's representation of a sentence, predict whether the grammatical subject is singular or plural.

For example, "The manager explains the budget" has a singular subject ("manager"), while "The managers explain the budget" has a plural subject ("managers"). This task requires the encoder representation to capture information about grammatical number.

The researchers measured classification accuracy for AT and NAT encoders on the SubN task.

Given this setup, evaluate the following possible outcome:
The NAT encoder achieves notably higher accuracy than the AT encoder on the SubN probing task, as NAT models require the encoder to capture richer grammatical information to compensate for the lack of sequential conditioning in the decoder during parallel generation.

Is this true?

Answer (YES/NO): NO